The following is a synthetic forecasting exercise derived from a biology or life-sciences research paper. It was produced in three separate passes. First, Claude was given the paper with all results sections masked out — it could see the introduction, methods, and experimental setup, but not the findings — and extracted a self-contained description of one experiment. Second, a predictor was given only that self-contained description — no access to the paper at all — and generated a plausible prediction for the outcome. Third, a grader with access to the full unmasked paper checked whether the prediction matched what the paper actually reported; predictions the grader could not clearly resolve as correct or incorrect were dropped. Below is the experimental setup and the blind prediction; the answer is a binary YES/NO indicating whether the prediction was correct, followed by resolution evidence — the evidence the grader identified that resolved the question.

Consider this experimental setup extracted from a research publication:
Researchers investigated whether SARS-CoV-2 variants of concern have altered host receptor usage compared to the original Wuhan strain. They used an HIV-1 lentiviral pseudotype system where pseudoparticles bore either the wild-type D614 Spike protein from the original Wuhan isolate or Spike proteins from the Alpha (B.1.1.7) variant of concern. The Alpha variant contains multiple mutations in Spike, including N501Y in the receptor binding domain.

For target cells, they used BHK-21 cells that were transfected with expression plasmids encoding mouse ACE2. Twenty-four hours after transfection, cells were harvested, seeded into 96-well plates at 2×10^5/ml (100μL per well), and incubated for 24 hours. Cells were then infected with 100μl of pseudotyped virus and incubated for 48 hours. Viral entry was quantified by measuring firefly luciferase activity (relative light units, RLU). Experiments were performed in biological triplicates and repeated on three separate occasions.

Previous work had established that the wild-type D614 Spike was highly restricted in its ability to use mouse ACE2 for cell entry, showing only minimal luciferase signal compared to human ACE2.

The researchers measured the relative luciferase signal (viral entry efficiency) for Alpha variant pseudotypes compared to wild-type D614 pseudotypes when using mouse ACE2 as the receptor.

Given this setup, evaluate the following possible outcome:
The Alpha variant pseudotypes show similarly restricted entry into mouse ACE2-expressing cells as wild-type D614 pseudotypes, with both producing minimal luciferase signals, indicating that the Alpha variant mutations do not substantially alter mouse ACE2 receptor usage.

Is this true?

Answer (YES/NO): NO